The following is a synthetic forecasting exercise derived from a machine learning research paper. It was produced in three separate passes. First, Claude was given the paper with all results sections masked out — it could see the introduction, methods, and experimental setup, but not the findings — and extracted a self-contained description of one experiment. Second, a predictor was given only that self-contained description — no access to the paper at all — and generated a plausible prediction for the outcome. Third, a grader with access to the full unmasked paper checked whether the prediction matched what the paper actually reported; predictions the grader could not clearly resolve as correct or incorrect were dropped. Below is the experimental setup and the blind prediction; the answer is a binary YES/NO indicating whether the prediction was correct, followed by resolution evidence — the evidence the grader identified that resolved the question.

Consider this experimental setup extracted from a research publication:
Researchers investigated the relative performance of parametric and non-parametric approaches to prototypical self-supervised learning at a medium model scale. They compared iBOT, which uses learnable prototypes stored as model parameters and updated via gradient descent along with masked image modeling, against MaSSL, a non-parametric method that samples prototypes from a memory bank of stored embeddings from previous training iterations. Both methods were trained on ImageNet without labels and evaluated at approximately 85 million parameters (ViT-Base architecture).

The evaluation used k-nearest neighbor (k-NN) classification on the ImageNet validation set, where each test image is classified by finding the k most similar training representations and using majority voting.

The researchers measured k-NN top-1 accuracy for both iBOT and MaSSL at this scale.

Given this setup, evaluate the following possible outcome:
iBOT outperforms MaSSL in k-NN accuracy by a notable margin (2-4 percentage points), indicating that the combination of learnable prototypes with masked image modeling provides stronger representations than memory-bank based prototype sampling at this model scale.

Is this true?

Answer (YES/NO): NO